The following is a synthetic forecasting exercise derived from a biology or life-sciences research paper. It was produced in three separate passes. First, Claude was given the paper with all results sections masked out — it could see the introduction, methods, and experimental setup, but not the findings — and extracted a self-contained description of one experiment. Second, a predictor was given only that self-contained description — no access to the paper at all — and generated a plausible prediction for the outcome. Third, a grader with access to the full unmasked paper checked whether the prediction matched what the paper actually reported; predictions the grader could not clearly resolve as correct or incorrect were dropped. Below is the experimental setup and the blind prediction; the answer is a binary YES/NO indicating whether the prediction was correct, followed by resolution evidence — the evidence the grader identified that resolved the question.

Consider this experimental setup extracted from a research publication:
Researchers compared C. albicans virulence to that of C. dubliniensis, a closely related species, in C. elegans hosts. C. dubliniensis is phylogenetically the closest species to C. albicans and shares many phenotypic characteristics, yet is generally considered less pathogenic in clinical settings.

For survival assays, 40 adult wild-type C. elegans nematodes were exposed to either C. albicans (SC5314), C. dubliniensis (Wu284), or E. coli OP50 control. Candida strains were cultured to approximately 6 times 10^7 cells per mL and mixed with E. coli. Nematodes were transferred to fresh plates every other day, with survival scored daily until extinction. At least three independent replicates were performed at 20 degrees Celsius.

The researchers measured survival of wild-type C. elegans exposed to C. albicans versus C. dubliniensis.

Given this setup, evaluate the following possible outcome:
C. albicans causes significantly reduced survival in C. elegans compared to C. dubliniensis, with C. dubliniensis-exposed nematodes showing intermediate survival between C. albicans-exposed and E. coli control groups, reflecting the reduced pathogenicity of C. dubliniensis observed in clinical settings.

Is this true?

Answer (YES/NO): NO